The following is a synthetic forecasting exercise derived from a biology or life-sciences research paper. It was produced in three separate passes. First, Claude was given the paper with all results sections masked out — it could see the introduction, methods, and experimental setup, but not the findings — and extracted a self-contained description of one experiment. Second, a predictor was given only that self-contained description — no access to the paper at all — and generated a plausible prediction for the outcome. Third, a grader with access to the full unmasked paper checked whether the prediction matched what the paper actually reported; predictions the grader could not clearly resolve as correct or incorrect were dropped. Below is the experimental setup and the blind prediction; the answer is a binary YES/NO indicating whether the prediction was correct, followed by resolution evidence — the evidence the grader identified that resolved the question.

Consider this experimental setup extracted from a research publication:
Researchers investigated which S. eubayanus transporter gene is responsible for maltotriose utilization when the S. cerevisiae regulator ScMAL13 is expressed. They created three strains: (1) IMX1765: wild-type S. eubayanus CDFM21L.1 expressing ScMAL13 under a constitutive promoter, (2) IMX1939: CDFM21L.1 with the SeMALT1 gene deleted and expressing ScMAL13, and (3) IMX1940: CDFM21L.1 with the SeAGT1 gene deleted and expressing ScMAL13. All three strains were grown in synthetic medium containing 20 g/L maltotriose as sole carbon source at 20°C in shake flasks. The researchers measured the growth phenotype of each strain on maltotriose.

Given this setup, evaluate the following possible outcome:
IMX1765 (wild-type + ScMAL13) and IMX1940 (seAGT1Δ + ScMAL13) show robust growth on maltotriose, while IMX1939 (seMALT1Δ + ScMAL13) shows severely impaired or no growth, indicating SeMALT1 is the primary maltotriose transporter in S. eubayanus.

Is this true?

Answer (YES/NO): NO